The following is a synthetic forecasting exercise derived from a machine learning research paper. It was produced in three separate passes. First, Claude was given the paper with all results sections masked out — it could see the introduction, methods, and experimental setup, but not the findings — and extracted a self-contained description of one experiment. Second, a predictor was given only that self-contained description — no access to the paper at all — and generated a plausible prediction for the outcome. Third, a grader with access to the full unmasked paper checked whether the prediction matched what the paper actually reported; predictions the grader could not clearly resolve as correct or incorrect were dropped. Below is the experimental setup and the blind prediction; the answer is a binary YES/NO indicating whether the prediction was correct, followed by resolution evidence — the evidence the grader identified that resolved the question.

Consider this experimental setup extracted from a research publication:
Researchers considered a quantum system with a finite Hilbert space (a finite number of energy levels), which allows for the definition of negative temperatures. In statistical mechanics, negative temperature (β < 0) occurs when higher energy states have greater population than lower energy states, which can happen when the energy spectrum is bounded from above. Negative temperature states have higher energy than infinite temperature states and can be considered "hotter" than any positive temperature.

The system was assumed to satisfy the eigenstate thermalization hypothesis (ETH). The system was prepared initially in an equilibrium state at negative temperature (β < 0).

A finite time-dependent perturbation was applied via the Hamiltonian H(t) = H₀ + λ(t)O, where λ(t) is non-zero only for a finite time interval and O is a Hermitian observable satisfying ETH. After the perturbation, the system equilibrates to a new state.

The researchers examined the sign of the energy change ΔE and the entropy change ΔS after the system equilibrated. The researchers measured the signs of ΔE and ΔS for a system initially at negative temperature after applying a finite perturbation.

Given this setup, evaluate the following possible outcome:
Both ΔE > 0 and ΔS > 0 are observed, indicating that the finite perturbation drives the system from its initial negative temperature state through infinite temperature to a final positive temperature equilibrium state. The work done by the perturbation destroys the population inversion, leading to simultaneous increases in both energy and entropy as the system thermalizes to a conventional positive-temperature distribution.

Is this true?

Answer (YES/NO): NO